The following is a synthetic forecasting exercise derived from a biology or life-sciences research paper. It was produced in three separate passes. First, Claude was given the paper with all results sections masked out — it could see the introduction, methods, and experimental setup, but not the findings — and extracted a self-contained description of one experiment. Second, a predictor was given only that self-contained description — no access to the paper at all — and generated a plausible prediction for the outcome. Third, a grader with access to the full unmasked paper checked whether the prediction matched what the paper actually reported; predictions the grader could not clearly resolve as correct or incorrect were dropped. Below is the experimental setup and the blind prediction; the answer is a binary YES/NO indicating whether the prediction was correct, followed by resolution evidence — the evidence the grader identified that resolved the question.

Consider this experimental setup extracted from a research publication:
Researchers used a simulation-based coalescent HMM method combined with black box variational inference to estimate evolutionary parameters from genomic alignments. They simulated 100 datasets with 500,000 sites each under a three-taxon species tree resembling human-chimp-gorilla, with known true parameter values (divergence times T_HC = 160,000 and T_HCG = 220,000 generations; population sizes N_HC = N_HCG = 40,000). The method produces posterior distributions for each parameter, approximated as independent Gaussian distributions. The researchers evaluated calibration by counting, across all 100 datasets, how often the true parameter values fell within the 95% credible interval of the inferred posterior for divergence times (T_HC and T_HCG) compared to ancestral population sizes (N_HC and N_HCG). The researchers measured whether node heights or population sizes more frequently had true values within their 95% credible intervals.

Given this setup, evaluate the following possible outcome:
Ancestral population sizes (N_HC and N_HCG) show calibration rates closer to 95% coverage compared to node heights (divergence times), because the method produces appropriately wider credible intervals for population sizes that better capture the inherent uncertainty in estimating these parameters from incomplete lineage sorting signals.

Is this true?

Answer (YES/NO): NO